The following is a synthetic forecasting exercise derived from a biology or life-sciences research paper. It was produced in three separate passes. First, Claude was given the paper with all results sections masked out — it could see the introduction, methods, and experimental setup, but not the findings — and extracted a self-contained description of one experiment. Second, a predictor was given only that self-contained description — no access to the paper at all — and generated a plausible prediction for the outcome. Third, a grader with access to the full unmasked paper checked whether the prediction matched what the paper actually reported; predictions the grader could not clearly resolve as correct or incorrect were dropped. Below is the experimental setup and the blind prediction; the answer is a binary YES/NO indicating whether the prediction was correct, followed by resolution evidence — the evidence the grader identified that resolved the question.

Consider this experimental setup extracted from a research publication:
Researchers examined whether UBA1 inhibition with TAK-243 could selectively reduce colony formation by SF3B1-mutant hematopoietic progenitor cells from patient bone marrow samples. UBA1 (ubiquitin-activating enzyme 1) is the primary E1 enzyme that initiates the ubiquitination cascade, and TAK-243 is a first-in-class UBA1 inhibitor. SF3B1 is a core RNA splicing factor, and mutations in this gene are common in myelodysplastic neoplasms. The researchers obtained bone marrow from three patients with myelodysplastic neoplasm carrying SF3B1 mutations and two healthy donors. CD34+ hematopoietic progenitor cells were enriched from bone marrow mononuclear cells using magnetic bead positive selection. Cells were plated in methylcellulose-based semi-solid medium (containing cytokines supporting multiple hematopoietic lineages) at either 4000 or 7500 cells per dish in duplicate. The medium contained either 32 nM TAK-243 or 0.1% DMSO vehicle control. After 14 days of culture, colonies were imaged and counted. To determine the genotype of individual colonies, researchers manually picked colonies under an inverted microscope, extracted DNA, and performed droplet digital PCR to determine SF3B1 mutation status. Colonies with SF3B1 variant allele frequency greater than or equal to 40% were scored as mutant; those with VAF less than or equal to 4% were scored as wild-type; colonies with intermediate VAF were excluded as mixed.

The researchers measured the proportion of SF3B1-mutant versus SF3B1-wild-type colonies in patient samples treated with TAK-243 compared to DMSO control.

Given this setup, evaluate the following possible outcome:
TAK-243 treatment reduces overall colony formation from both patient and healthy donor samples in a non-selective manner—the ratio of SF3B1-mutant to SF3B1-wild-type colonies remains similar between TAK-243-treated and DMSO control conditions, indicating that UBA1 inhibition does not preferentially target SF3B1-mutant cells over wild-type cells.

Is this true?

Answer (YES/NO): NO